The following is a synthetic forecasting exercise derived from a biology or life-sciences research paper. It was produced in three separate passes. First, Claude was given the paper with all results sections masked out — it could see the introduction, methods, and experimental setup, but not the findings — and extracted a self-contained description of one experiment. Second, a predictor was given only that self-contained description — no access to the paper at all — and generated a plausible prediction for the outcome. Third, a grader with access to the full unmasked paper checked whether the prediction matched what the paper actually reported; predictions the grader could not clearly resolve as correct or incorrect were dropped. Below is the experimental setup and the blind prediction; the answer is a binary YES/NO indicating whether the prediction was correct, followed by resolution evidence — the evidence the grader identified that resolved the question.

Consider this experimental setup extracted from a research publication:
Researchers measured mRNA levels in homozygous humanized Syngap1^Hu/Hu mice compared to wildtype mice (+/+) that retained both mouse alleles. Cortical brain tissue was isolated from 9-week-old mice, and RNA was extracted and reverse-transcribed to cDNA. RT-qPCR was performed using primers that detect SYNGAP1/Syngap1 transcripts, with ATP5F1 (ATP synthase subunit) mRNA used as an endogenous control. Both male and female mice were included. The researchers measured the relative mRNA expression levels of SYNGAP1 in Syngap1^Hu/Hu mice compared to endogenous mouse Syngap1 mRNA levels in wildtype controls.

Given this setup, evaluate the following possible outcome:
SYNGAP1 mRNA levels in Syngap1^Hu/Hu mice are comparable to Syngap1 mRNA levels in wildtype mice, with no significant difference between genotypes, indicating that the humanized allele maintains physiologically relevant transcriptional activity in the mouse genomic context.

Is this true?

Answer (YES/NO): NO